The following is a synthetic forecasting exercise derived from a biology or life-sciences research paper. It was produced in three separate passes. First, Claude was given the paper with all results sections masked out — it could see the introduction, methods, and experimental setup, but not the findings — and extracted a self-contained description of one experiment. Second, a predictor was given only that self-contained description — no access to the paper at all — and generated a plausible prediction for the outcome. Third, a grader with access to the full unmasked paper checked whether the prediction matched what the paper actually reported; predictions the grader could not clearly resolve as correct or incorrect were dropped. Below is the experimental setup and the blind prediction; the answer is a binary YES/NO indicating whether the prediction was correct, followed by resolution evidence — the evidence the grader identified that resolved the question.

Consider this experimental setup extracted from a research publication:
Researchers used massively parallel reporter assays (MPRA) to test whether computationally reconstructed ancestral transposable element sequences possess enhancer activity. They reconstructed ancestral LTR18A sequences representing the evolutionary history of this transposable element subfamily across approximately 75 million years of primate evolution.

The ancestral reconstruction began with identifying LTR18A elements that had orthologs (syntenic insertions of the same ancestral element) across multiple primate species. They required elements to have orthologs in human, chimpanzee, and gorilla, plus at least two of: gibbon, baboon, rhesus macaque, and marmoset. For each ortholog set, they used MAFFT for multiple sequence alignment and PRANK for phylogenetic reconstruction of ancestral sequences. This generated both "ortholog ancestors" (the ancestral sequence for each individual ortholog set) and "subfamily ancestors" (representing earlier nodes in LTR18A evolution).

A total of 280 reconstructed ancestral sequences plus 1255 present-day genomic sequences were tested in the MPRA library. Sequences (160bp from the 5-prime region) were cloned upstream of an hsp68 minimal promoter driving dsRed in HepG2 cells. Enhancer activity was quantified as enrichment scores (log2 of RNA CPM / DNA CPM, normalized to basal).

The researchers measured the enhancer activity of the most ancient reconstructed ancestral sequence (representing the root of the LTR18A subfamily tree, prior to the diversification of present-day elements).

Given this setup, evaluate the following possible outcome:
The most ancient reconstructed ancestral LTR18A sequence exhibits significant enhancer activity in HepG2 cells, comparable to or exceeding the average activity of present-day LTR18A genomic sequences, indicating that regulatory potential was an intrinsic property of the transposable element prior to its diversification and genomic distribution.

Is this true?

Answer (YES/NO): YES